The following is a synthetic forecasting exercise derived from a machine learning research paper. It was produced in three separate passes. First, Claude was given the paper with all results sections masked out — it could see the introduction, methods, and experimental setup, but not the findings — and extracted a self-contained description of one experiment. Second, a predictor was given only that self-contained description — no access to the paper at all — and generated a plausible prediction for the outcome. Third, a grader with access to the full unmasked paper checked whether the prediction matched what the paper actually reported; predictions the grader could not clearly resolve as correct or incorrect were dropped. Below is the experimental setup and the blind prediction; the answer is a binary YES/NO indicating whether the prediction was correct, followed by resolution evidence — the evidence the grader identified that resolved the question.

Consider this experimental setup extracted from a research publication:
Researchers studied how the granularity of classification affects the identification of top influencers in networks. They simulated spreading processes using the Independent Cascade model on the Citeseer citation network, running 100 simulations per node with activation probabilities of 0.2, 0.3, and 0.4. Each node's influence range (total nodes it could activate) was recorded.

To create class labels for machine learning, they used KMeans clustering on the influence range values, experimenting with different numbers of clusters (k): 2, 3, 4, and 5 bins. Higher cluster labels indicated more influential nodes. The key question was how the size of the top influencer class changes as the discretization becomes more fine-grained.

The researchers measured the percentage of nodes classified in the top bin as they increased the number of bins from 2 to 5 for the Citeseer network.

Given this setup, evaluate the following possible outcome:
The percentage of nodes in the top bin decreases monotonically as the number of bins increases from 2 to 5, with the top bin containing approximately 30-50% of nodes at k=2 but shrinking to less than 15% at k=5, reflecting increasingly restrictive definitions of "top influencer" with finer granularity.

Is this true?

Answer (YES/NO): NO